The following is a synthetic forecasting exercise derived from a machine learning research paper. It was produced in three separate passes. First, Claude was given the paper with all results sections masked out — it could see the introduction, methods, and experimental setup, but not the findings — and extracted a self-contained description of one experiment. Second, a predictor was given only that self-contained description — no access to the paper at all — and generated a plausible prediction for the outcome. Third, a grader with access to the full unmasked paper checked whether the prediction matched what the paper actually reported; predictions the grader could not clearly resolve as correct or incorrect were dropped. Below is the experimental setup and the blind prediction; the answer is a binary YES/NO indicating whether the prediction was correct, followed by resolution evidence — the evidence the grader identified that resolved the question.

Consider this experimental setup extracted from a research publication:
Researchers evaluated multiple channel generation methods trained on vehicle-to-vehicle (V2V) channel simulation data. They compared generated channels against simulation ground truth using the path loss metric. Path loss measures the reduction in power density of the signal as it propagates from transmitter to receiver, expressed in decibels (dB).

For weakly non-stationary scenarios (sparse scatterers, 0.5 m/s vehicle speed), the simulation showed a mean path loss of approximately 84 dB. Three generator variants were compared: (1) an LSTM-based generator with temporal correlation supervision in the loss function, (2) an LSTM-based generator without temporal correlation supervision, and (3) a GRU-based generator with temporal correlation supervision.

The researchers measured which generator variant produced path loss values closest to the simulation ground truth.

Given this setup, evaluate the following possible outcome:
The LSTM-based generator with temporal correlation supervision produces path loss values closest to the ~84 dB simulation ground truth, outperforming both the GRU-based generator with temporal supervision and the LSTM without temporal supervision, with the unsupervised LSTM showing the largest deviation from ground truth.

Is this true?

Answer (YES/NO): YES